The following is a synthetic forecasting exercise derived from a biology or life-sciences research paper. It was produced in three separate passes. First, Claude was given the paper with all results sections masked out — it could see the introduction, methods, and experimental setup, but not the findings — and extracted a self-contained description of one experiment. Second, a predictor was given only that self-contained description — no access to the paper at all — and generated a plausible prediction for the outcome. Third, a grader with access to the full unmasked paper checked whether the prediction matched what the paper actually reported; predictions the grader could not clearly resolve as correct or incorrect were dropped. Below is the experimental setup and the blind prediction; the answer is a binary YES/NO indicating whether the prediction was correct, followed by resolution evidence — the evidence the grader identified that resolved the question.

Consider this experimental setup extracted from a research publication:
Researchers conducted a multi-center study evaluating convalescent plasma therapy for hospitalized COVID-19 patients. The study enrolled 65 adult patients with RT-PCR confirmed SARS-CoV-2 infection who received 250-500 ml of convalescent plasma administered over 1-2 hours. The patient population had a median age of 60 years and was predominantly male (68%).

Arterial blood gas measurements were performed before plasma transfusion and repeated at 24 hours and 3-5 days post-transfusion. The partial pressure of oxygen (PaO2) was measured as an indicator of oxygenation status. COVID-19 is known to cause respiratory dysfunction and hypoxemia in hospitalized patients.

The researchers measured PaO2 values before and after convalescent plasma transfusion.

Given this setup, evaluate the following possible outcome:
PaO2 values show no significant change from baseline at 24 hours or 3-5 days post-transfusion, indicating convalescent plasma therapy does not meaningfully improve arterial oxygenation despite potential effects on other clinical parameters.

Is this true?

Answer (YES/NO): YES